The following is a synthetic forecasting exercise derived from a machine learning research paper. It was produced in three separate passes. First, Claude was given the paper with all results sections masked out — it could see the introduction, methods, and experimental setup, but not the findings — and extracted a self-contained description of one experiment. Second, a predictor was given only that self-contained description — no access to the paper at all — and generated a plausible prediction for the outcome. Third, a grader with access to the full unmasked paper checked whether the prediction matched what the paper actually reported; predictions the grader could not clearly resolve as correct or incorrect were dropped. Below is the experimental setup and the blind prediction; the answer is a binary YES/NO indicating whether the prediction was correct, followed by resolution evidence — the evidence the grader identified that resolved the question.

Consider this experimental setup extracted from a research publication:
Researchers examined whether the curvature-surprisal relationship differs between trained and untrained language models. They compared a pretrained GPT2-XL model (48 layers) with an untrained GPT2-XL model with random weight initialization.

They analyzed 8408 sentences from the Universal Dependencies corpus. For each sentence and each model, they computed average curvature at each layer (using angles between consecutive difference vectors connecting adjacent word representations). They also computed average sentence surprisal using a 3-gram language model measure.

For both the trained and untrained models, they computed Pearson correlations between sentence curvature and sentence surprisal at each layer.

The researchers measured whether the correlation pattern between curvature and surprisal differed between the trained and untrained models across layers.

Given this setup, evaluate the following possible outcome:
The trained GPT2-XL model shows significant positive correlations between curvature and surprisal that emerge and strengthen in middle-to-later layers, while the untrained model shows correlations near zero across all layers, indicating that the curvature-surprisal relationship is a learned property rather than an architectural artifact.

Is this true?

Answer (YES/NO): NO